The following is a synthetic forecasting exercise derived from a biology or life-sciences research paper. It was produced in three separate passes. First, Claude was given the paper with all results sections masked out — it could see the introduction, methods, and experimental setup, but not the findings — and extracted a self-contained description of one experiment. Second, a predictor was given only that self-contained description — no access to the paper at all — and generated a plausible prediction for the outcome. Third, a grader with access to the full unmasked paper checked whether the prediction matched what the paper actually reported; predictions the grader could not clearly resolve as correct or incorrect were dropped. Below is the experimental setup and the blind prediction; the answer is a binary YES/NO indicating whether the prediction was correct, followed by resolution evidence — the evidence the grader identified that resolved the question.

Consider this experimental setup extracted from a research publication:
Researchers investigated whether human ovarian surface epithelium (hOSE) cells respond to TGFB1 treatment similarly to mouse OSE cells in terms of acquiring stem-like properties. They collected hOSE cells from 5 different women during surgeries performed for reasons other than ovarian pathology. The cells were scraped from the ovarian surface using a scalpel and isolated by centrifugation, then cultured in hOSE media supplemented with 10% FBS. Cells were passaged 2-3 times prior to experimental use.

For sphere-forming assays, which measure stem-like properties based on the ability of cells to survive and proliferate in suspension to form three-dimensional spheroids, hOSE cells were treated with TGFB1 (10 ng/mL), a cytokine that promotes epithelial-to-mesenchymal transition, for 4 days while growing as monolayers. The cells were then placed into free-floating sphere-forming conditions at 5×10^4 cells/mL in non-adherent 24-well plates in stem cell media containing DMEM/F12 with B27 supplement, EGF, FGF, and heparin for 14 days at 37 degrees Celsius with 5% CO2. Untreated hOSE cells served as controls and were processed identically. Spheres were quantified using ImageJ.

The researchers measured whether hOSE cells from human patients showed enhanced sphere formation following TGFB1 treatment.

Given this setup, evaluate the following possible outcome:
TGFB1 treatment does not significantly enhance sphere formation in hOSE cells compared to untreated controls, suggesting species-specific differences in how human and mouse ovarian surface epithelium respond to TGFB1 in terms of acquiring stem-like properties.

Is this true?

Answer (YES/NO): NO